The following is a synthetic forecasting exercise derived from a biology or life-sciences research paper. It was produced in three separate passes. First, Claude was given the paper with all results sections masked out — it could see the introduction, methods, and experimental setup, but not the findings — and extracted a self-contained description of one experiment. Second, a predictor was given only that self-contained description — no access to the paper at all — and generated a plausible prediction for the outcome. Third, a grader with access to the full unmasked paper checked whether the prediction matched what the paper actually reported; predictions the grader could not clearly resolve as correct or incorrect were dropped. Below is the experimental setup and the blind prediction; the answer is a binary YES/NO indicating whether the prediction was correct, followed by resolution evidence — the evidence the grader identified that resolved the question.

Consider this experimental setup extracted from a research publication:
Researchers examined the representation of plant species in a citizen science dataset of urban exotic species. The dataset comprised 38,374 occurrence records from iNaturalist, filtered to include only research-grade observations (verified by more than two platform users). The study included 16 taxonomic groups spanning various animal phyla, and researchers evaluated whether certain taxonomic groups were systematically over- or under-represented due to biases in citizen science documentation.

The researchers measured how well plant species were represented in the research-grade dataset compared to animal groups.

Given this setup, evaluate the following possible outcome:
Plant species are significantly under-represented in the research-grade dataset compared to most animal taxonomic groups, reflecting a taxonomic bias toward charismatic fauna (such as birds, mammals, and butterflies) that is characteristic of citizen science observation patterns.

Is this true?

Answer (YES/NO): NO